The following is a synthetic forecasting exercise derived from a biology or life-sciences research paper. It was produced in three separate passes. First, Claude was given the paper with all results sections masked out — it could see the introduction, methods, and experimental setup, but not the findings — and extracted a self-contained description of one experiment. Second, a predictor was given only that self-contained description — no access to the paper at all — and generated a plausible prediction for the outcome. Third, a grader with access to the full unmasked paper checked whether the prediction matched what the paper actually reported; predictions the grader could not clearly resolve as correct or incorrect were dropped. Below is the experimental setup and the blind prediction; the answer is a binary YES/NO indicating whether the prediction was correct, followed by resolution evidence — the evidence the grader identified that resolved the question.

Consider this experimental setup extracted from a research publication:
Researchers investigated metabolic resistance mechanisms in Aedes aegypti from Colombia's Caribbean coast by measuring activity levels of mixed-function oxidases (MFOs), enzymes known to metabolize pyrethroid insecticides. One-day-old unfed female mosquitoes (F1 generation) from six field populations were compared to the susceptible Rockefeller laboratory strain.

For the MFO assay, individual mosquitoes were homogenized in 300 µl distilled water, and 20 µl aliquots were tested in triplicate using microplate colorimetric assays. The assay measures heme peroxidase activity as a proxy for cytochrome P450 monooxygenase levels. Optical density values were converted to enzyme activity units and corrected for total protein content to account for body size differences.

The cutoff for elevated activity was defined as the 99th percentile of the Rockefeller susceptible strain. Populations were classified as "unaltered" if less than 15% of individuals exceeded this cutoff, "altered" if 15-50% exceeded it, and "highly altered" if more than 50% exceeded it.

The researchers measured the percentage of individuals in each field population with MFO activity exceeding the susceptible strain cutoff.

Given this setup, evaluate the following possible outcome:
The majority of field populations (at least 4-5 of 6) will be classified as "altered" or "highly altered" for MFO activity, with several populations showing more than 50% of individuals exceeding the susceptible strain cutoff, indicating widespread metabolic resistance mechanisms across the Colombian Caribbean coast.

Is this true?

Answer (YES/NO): NO